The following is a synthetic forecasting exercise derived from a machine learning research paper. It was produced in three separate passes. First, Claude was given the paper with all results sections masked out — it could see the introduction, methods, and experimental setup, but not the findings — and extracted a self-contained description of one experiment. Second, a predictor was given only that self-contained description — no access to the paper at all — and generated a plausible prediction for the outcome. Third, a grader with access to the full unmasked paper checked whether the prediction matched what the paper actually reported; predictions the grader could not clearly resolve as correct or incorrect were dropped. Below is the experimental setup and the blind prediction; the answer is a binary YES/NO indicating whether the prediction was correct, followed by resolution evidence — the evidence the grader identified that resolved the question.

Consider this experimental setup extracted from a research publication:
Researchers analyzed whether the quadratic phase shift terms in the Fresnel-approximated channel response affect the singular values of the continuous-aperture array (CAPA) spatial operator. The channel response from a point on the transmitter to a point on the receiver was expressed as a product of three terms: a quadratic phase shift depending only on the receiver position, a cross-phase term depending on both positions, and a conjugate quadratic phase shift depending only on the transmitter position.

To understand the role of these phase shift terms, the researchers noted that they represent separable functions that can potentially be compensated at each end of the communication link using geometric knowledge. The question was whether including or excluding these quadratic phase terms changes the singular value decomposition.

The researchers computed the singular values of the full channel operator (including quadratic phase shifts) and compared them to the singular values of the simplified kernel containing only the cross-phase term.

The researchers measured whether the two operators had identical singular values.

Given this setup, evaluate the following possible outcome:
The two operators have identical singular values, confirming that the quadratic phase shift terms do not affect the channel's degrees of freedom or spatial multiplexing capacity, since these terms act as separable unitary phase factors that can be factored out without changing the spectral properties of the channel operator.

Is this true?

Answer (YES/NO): YES